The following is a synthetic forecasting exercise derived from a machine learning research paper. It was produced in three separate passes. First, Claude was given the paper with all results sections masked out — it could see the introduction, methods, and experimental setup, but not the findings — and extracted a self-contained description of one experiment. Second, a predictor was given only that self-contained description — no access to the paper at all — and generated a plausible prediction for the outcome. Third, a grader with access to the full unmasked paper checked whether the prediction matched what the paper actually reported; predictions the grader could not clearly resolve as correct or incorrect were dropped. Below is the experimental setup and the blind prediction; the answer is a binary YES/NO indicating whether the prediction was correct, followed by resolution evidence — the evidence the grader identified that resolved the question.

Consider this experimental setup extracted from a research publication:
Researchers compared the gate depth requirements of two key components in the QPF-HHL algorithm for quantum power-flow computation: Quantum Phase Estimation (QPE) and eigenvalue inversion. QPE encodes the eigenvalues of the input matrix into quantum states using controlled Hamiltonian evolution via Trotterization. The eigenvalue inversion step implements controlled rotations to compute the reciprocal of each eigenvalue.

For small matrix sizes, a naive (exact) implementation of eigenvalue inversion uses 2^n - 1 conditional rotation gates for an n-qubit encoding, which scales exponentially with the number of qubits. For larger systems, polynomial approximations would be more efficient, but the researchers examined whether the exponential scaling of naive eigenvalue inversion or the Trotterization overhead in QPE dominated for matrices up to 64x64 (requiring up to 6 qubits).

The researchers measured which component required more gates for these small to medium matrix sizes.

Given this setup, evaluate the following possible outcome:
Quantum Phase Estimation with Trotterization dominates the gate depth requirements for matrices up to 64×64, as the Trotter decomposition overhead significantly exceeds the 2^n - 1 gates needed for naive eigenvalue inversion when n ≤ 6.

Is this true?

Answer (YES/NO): YES